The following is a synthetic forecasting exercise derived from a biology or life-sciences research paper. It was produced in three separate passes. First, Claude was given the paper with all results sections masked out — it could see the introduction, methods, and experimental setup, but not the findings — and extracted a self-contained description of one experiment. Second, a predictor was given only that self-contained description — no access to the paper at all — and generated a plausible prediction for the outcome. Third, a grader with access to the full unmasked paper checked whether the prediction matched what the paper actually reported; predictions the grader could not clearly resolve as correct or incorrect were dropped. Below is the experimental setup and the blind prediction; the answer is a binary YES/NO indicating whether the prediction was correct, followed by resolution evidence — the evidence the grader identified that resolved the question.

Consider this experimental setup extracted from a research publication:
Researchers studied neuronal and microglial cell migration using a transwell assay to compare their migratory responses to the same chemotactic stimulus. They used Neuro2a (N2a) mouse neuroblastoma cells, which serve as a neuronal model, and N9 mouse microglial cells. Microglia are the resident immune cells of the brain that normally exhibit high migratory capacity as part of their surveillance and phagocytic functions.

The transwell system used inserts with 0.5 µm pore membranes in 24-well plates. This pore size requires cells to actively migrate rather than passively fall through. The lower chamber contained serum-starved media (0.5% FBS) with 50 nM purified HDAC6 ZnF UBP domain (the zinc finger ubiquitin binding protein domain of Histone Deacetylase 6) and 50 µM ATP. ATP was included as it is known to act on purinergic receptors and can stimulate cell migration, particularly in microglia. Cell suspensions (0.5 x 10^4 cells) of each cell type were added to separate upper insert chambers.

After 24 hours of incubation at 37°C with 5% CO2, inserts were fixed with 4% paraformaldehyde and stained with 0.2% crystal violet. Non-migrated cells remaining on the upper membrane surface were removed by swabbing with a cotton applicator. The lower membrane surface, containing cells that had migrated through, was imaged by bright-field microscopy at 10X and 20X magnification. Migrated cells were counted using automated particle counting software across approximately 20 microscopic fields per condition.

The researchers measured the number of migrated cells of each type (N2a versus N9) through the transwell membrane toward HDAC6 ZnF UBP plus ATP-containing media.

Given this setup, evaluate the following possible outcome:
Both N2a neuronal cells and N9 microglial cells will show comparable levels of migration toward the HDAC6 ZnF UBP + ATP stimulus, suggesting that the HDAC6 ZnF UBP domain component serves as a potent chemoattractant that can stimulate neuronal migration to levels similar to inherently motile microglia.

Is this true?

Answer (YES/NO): NO